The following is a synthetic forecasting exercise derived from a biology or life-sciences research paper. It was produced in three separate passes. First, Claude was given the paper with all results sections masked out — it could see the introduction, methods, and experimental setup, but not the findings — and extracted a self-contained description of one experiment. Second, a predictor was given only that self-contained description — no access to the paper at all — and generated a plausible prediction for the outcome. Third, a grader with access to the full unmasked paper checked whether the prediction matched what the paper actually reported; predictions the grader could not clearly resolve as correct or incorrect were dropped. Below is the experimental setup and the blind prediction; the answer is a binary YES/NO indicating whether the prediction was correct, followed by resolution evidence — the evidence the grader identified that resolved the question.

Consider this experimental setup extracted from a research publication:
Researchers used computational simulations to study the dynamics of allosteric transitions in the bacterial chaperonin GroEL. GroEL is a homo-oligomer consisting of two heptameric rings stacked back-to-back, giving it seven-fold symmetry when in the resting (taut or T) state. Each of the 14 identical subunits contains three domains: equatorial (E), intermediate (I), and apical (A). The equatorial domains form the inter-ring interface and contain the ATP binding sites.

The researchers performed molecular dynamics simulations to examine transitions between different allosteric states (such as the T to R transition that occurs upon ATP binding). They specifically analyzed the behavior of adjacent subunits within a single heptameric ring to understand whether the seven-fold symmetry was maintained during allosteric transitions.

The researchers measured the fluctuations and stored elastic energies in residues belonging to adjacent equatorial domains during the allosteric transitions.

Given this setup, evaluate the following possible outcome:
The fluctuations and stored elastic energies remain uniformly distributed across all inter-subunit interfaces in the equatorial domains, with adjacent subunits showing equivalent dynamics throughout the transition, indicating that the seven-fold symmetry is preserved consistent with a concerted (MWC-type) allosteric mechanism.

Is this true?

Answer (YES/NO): NO